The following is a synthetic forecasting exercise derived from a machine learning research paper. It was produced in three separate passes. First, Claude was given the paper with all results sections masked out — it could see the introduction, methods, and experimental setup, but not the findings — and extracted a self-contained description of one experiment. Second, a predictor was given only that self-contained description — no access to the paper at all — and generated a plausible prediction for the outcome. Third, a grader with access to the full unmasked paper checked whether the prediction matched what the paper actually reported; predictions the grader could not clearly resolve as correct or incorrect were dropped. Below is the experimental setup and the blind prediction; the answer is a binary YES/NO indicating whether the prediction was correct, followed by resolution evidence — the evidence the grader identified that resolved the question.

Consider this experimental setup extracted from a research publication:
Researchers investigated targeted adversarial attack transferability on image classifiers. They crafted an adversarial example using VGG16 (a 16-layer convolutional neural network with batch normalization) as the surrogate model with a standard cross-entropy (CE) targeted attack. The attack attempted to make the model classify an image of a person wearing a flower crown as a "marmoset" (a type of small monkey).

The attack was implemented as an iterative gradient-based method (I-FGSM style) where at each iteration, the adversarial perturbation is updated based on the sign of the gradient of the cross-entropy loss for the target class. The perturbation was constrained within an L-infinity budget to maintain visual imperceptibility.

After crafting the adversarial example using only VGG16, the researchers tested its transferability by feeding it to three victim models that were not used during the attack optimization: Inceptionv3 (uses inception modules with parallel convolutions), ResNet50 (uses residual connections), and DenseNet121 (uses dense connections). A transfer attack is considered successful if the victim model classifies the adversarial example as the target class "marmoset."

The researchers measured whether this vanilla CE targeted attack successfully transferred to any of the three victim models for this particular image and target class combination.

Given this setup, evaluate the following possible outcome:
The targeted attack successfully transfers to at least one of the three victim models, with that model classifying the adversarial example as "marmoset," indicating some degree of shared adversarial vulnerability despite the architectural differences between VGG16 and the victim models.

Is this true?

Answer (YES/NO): NO